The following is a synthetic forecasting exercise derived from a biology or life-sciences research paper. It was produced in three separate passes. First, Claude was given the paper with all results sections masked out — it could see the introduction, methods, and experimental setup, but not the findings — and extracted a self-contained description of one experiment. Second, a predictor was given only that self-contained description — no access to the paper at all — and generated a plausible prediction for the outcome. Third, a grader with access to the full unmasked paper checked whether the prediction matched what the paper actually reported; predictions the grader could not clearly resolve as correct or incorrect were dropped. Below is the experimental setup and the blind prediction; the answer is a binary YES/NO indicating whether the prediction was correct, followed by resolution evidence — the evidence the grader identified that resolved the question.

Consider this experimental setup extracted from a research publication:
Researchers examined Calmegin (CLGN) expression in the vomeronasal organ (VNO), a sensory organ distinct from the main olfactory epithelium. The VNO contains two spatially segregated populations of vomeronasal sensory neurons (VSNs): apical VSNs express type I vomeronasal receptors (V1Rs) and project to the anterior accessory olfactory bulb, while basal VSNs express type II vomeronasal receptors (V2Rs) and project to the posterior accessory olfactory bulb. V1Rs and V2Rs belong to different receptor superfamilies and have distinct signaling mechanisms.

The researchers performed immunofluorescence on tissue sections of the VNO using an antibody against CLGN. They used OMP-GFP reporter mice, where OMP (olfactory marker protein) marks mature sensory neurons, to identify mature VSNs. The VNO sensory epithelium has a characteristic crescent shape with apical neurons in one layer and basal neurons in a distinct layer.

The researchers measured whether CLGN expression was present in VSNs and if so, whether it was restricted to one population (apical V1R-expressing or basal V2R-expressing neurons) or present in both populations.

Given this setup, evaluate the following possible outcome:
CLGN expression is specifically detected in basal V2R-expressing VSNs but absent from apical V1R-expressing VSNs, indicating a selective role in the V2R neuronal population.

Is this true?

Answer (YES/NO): NO